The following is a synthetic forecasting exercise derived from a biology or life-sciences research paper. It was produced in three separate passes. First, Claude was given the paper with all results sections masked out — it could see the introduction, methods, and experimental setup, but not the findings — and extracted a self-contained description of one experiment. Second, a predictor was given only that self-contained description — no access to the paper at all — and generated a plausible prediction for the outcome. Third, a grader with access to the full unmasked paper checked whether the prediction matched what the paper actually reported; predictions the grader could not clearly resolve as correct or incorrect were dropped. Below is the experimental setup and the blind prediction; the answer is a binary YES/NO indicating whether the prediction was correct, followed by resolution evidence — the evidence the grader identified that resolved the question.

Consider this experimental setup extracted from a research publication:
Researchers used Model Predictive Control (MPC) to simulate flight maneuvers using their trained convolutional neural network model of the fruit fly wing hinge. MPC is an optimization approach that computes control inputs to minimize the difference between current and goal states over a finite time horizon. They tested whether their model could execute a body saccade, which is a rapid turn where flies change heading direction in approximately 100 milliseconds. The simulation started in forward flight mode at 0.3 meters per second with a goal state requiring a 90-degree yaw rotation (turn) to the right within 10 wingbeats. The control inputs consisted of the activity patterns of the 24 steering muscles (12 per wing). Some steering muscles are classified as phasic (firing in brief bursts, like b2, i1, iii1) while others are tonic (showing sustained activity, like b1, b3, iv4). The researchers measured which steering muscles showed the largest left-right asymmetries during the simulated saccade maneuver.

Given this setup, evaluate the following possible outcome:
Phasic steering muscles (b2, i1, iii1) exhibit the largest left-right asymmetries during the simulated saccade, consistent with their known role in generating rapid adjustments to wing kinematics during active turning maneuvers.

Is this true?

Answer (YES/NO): NO